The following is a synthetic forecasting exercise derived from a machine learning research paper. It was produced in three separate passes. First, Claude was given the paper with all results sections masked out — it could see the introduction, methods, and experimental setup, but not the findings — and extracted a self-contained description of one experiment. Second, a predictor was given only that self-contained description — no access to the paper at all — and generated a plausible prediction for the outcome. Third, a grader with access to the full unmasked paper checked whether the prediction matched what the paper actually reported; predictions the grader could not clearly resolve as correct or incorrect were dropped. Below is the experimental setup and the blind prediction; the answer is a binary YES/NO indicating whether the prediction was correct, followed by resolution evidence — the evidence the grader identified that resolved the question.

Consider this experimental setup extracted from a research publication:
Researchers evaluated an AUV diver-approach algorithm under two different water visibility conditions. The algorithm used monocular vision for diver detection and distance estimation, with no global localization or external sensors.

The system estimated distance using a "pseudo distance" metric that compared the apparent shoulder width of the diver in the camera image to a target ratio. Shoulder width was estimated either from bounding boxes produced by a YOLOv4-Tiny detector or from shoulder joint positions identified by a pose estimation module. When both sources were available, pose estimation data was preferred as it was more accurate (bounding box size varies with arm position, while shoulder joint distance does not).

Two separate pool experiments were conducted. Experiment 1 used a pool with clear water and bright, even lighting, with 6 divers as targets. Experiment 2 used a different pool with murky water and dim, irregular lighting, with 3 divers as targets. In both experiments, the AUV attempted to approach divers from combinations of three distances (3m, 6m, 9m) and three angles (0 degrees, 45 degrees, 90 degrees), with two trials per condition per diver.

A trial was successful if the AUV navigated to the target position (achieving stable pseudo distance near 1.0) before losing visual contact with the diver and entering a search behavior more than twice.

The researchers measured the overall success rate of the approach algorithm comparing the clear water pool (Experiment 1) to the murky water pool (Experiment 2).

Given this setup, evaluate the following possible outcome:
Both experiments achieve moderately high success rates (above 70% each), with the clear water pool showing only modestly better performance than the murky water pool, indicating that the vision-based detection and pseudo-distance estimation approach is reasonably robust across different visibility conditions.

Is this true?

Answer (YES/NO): NO